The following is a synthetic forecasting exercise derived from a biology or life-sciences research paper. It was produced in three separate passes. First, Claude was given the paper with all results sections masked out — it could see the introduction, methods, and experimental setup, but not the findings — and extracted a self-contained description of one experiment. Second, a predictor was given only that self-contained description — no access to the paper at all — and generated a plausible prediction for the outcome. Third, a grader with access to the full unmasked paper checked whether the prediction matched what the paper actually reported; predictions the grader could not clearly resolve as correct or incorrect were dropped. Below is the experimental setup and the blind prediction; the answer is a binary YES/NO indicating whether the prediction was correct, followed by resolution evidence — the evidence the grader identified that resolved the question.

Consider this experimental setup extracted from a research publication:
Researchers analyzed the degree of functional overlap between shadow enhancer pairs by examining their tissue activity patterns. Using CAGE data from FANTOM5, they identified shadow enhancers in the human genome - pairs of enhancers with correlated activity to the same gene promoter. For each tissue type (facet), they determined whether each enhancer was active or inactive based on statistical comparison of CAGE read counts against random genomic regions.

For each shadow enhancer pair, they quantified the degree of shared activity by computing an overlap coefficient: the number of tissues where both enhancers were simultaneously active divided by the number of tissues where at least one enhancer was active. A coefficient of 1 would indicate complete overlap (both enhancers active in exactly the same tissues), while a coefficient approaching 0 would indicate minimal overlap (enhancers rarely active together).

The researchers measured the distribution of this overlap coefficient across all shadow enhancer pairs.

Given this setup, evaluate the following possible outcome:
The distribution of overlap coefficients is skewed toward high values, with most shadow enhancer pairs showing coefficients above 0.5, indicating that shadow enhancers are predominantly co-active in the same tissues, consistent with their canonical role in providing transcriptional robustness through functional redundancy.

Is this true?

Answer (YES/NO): YES